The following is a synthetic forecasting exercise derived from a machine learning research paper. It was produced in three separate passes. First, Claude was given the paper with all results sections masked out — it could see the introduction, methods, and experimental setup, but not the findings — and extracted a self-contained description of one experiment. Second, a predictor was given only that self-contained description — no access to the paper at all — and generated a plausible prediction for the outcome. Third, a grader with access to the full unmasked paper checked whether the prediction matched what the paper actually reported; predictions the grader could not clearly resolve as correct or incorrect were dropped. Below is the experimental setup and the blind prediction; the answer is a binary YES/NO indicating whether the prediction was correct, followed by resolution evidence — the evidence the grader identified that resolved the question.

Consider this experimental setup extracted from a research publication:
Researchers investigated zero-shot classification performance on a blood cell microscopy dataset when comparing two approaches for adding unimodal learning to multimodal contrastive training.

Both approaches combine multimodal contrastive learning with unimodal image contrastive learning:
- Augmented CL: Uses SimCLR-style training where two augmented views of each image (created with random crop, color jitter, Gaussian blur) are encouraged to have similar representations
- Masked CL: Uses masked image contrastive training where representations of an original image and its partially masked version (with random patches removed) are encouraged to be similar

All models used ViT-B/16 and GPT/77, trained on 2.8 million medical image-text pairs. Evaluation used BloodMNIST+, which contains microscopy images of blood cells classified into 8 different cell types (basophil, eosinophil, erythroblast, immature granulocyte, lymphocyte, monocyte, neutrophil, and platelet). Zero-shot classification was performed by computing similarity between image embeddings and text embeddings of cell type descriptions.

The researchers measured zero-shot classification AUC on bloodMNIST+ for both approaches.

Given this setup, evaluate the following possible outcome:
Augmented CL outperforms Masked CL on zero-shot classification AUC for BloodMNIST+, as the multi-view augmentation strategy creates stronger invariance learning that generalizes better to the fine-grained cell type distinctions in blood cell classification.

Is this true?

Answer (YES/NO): YES